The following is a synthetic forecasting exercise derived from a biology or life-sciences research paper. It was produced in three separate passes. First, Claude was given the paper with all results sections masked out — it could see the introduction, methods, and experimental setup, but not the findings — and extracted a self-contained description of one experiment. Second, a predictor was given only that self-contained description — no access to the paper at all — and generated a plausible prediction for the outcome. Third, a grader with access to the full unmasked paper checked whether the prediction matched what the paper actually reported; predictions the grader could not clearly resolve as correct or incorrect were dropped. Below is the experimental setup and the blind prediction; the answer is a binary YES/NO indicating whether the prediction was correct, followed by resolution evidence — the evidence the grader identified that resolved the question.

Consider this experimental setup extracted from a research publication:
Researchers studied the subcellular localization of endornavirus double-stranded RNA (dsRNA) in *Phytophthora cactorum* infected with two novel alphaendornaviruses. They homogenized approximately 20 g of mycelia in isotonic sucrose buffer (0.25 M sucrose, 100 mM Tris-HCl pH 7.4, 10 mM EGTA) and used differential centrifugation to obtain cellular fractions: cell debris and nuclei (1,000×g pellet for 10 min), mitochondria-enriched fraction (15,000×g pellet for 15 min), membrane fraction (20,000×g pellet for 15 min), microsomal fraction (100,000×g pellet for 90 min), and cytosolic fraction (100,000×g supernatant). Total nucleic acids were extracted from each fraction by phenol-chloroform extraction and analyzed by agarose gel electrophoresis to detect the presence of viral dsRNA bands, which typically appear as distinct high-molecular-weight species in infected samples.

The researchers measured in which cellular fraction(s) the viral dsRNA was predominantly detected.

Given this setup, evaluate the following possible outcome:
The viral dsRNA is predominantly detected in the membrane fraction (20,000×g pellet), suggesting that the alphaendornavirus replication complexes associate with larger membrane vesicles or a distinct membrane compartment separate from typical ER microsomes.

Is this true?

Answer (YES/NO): NO